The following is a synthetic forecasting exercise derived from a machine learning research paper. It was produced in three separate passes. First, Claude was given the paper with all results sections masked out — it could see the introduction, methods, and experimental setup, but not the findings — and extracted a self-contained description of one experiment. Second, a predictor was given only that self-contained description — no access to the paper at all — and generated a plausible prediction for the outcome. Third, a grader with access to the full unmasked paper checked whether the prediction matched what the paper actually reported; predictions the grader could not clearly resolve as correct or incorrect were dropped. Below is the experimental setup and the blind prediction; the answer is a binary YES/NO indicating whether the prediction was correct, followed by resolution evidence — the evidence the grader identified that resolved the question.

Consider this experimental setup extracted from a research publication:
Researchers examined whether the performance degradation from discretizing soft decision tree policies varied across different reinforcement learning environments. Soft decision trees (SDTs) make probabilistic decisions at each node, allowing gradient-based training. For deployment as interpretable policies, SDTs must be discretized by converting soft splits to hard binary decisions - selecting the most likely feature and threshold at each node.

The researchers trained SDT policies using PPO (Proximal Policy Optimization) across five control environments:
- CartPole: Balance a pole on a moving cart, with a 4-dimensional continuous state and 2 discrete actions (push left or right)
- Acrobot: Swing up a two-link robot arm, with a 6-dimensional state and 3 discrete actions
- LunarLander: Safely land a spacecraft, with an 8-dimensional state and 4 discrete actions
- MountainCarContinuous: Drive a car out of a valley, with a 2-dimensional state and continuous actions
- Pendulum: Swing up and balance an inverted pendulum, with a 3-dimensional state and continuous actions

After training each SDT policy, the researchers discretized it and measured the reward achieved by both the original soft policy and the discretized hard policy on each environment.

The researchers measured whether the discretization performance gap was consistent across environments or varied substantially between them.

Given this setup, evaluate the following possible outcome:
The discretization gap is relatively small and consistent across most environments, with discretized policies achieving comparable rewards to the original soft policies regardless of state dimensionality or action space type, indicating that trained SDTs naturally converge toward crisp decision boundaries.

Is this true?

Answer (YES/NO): NO